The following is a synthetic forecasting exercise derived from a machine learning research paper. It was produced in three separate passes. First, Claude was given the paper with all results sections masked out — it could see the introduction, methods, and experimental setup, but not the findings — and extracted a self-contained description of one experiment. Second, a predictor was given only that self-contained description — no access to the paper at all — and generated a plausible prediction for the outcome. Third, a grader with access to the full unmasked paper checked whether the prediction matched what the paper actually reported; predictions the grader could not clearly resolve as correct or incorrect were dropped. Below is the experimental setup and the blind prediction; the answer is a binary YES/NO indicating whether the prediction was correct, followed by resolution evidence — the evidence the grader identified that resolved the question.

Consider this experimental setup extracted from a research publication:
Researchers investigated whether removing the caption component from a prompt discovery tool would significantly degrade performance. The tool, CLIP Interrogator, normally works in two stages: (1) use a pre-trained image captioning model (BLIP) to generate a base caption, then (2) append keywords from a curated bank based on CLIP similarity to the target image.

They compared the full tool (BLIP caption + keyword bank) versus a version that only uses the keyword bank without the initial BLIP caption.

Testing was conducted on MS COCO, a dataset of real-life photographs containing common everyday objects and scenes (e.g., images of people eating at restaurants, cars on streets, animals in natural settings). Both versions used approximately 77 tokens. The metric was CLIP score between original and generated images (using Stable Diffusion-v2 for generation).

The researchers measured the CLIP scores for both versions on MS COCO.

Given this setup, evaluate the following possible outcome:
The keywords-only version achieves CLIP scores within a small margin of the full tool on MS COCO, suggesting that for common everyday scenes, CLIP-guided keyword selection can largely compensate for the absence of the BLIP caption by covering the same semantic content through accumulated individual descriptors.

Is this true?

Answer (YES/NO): YES